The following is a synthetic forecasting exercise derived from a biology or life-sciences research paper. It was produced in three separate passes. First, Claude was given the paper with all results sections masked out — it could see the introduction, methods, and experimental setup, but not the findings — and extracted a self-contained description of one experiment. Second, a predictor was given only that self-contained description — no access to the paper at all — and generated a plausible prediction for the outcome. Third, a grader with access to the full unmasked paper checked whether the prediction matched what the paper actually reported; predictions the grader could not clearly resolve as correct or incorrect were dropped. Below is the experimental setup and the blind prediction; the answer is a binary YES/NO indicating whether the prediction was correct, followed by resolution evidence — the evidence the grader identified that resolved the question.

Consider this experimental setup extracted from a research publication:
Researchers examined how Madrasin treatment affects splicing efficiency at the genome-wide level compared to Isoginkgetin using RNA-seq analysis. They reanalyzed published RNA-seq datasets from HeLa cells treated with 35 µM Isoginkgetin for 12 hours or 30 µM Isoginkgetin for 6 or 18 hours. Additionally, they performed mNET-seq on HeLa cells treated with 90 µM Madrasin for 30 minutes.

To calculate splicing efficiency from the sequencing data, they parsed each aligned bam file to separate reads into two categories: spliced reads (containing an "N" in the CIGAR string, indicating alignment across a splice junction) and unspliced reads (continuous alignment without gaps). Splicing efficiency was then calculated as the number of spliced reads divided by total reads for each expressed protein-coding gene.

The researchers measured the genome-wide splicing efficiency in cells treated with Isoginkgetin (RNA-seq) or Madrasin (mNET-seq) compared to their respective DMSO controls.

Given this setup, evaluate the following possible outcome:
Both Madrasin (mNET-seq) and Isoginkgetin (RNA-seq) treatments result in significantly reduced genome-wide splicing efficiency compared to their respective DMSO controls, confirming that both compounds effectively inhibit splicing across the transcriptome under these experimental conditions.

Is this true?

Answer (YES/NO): NO